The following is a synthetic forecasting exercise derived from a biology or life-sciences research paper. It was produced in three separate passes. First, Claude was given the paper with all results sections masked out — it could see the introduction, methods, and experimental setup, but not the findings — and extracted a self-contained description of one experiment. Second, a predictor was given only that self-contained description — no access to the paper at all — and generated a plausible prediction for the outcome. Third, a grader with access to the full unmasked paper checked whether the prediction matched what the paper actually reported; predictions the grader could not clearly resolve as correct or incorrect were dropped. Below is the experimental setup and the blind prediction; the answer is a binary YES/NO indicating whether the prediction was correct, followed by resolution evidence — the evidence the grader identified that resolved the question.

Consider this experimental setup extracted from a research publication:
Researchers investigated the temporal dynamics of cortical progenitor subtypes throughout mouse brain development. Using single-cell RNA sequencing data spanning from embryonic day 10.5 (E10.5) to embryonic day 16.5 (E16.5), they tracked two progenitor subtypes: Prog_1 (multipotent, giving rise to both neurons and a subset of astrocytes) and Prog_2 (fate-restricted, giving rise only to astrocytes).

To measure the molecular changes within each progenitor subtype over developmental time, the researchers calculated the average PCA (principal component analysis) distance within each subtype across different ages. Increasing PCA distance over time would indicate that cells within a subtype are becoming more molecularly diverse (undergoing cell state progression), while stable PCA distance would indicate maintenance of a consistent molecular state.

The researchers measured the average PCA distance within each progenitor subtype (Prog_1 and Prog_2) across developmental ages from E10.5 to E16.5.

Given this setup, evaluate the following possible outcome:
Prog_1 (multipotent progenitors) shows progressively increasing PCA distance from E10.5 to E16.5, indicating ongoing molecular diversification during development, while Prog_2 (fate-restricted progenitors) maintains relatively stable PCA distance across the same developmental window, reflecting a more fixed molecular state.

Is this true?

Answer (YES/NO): YES